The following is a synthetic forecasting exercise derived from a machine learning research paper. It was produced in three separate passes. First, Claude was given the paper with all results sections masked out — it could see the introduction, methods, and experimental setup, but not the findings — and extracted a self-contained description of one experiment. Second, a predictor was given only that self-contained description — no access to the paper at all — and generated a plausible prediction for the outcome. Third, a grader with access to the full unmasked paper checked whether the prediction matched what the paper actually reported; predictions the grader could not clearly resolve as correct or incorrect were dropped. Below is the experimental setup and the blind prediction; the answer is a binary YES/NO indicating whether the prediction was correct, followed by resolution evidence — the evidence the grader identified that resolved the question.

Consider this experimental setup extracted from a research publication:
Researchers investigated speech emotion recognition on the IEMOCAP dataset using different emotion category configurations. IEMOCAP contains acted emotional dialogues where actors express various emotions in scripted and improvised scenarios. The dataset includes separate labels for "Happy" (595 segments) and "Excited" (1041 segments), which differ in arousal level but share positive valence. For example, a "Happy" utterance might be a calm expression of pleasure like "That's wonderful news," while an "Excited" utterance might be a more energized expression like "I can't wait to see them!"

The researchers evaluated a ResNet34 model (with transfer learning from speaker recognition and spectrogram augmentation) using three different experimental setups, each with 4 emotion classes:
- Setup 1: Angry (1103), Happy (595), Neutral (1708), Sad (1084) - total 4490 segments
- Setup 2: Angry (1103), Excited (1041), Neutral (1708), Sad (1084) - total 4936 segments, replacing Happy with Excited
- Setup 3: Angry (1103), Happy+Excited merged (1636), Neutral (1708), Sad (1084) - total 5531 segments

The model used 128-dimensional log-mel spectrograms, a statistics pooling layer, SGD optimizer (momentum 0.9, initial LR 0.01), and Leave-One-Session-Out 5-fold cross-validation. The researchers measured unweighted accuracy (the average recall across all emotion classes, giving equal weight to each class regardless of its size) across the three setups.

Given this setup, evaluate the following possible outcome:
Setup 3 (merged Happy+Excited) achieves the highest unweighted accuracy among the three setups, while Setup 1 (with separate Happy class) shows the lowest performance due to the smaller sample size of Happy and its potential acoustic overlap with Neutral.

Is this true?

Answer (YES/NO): NO